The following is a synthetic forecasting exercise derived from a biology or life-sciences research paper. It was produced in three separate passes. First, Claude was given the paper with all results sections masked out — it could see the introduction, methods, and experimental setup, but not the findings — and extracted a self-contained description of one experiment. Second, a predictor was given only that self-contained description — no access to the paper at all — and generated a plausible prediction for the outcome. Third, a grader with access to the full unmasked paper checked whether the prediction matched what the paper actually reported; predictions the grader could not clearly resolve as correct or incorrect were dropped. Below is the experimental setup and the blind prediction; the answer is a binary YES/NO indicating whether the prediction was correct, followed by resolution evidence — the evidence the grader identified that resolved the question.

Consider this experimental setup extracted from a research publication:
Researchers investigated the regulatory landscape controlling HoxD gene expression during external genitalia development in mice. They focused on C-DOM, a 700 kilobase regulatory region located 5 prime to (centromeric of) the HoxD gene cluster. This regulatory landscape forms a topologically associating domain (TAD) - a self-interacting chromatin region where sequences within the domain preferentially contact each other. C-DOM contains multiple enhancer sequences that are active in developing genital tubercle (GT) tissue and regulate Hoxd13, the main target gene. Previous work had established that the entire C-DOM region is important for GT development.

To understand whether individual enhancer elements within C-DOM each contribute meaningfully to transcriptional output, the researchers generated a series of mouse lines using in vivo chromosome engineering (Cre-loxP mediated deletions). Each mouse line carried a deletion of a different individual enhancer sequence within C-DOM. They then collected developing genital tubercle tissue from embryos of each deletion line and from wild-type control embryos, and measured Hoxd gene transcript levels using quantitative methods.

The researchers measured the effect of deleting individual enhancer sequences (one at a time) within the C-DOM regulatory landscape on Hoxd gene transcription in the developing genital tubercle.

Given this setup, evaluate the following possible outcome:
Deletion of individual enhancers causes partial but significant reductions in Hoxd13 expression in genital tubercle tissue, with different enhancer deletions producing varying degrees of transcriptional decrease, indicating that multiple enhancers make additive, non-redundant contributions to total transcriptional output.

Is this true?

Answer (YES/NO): NO